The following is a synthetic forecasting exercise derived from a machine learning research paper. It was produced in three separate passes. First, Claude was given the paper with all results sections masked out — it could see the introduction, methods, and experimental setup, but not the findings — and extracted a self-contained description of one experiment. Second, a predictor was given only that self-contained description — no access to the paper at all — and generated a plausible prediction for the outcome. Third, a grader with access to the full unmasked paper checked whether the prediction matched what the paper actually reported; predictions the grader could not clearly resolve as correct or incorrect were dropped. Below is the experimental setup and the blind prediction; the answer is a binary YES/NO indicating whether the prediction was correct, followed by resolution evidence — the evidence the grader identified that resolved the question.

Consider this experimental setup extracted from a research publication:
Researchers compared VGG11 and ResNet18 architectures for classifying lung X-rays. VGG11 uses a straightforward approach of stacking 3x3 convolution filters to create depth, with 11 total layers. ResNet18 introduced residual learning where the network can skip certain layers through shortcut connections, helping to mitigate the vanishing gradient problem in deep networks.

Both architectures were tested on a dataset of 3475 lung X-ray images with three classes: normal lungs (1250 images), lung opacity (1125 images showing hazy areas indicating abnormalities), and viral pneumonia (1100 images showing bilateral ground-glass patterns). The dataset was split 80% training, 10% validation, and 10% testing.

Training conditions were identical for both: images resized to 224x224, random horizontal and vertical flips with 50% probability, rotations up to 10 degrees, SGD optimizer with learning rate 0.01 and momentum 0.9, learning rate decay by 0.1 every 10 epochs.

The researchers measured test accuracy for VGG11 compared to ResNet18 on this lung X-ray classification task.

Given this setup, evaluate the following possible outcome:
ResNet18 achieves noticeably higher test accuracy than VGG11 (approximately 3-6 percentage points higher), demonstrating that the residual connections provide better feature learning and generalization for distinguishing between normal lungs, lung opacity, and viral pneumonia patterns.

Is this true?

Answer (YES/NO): NO